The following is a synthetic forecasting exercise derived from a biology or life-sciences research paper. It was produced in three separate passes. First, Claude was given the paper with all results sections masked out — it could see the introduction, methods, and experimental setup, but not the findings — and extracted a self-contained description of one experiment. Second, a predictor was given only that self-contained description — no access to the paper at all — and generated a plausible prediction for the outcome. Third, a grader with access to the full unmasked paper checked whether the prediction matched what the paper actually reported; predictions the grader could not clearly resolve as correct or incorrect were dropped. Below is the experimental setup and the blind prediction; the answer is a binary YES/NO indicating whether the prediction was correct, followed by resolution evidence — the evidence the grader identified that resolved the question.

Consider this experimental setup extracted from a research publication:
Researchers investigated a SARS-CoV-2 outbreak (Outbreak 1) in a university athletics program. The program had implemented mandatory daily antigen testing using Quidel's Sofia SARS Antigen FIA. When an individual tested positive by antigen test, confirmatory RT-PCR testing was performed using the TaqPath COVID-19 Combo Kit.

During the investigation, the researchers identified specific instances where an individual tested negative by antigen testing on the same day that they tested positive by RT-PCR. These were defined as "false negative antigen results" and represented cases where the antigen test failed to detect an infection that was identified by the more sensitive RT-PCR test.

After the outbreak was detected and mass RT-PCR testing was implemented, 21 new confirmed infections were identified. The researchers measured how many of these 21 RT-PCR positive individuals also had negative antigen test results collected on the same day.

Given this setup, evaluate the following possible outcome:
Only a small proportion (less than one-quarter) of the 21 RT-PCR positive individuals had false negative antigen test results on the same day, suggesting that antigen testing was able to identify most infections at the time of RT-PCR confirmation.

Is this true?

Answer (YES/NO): NO